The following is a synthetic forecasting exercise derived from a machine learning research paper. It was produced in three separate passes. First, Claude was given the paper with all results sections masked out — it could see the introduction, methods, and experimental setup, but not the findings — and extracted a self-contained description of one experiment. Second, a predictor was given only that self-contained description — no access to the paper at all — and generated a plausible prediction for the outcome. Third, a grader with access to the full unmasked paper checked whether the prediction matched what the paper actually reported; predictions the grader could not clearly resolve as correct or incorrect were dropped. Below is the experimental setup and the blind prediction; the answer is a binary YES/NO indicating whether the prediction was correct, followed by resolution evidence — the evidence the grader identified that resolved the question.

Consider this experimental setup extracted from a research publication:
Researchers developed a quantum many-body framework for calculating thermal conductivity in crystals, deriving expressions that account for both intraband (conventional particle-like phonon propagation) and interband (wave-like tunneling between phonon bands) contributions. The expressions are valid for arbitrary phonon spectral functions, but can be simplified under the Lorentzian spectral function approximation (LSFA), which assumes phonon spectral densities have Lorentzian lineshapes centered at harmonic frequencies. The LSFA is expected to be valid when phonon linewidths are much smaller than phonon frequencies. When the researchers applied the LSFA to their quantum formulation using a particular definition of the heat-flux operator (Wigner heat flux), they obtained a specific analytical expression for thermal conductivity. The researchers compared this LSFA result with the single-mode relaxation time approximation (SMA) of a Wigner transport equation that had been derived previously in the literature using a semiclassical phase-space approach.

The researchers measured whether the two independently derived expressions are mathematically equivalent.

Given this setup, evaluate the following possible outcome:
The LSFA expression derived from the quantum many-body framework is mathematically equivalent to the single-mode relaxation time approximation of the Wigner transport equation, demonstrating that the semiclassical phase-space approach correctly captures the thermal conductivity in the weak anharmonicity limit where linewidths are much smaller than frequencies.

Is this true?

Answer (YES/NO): YES